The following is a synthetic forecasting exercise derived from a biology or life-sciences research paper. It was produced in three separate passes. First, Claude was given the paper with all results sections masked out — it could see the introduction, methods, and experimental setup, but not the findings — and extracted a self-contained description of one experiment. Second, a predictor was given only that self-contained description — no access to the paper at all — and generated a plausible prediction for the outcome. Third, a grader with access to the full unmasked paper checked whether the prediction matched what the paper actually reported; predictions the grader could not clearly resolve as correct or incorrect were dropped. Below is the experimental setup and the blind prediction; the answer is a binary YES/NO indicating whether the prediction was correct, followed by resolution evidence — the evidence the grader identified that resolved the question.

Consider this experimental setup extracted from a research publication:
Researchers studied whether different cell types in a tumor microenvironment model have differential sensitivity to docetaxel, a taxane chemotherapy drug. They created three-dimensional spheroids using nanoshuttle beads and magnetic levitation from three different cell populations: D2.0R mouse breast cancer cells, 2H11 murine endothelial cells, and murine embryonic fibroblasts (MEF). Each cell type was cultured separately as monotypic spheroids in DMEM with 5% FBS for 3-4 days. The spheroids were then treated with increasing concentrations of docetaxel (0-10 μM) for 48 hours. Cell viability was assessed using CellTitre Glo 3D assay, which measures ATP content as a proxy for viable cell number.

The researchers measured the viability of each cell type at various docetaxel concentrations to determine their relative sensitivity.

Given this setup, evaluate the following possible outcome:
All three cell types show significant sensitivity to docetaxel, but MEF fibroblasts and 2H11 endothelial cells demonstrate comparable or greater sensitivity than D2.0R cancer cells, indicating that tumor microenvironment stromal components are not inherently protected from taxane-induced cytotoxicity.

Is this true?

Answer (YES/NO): NO